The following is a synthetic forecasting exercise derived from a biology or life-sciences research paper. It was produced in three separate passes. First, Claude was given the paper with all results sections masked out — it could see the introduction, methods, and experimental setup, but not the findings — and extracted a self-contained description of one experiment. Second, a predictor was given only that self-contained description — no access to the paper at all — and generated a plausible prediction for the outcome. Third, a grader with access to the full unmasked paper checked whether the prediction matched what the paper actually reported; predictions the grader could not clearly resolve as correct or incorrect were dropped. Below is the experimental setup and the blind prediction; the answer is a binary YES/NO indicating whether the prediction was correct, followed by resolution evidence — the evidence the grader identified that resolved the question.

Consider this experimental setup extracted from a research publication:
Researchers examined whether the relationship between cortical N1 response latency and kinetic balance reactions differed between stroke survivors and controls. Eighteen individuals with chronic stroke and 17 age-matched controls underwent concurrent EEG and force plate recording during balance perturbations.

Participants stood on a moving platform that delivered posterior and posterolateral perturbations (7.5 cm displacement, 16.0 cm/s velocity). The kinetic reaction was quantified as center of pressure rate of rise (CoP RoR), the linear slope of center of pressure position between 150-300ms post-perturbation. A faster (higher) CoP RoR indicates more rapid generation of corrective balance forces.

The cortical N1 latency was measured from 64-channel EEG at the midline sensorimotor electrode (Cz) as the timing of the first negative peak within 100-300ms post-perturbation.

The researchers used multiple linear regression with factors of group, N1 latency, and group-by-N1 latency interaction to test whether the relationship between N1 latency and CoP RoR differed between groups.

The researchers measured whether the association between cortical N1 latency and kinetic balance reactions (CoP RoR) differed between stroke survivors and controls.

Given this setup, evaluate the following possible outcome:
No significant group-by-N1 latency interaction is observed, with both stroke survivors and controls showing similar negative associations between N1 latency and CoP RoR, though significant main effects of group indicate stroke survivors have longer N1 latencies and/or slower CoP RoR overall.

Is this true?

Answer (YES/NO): NO